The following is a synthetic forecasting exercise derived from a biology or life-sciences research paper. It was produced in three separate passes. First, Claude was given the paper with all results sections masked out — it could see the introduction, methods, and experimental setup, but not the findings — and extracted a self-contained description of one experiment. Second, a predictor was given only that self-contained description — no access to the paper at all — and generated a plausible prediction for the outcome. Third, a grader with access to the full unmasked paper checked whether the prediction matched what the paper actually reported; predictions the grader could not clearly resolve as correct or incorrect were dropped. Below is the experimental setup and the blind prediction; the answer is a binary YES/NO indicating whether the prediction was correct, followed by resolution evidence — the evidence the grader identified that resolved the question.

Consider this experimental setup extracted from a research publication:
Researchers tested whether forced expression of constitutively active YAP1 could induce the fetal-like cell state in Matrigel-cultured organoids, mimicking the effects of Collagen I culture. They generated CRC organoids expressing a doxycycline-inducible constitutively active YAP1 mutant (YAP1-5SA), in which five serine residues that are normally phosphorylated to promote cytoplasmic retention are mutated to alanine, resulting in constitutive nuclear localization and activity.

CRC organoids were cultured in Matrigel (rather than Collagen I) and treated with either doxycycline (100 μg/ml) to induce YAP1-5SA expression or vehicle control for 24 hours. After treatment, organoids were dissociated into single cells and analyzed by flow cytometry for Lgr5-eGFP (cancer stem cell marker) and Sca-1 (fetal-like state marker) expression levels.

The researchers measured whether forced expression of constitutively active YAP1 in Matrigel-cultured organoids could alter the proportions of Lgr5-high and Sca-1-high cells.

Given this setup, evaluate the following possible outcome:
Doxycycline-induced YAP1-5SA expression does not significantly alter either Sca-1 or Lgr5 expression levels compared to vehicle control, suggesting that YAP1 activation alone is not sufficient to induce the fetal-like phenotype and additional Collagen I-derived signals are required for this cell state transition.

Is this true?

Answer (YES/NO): NO